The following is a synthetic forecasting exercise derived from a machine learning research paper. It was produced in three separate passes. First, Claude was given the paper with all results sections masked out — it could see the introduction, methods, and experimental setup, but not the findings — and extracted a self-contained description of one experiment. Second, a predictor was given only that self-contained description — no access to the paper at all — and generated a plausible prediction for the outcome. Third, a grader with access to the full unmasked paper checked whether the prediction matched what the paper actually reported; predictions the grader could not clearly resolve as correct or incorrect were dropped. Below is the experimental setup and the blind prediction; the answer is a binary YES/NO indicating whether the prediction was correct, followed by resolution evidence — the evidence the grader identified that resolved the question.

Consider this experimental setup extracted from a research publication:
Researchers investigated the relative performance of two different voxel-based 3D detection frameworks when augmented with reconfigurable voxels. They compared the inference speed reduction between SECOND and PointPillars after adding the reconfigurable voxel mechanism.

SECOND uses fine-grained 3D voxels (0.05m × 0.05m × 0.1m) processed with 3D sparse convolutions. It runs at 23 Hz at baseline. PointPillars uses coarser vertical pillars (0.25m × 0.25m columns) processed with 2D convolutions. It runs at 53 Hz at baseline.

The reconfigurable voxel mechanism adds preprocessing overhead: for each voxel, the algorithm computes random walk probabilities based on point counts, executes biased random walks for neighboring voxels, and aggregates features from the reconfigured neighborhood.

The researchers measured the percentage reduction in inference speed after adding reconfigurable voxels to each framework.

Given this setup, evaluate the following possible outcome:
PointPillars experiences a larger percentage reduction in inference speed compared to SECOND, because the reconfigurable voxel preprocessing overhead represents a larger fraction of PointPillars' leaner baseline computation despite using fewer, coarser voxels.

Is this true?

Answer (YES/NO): YES